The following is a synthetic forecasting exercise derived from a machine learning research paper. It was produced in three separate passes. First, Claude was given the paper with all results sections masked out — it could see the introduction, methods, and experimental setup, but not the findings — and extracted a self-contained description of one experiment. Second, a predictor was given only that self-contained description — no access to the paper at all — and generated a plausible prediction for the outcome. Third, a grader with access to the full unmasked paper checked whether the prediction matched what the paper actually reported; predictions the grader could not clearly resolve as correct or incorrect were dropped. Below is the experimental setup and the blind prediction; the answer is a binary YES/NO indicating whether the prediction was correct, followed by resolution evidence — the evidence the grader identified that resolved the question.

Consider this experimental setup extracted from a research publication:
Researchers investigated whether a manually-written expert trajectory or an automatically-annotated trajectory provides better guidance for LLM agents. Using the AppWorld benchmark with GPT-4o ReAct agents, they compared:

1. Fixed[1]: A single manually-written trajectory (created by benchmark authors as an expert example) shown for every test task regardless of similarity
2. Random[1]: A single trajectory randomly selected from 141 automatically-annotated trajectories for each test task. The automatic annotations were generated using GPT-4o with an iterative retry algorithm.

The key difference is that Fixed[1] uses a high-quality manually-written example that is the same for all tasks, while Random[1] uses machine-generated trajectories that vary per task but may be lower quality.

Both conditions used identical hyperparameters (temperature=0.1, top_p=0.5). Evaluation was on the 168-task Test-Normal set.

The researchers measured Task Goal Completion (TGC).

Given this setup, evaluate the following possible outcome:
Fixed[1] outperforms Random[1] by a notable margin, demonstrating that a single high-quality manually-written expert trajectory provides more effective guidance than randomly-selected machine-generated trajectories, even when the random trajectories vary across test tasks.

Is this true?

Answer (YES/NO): NO